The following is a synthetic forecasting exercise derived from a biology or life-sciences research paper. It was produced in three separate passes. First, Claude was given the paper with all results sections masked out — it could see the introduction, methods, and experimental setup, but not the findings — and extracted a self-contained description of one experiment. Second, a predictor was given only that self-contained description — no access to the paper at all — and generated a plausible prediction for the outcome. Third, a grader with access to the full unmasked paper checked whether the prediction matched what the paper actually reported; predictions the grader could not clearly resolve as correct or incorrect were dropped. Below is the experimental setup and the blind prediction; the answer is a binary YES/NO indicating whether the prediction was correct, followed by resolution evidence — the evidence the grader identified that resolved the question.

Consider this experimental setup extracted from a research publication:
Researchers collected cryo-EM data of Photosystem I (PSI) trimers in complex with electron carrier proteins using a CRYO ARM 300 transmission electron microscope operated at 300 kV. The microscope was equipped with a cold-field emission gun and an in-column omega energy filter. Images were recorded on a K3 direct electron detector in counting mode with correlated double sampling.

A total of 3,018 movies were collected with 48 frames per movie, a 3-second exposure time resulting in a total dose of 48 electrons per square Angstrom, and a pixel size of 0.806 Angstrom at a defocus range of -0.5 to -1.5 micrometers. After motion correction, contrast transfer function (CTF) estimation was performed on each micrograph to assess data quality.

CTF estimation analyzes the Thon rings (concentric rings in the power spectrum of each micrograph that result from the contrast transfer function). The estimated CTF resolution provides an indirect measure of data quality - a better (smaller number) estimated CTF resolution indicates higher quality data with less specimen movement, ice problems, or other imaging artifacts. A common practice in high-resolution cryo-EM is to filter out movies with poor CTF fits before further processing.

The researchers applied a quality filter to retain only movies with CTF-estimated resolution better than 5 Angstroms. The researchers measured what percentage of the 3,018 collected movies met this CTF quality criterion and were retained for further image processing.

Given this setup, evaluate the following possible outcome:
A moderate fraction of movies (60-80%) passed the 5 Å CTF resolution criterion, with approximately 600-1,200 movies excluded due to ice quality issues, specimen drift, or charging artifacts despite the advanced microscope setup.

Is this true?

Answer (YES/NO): YES